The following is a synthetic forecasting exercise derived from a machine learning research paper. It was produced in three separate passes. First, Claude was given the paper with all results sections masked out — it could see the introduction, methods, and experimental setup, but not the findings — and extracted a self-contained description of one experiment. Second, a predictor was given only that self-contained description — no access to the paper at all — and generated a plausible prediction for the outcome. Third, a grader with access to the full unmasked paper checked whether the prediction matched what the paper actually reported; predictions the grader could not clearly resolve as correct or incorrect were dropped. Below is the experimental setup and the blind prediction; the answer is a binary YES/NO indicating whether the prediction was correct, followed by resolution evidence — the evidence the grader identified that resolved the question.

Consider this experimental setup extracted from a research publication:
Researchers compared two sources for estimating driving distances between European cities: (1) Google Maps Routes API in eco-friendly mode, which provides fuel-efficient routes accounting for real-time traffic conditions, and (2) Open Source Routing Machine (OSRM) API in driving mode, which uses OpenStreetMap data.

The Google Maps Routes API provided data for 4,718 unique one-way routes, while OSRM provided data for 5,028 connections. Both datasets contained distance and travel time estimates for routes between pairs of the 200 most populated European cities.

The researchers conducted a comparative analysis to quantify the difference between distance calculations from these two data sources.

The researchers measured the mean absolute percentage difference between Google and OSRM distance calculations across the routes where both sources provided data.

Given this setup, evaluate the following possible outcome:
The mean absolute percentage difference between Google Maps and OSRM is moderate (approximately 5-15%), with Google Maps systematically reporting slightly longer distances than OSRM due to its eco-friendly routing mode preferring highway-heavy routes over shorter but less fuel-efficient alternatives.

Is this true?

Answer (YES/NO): NO